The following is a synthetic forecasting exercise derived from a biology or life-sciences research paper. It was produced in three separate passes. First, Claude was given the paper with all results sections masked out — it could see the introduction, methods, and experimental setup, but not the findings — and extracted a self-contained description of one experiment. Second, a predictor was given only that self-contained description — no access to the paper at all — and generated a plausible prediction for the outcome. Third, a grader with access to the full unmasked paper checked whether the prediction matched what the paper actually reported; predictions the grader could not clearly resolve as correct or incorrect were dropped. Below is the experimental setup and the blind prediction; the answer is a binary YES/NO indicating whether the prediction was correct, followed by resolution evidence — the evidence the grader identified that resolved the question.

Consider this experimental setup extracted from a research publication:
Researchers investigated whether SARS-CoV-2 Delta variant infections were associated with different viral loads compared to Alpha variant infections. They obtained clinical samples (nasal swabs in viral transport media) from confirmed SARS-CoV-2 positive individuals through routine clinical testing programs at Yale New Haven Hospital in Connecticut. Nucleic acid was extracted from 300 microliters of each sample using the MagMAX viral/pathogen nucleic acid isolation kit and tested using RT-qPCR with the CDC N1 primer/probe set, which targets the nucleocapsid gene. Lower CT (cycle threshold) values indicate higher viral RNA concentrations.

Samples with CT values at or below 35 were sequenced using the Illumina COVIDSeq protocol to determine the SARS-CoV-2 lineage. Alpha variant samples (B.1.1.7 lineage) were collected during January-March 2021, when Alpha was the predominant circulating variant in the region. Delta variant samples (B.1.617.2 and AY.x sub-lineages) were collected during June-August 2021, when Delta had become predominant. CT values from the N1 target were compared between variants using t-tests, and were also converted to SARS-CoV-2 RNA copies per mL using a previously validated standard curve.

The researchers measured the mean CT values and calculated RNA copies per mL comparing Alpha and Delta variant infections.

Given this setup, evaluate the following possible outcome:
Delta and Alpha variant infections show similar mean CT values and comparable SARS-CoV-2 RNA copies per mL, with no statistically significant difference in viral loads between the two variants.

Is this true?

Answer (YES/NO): NO